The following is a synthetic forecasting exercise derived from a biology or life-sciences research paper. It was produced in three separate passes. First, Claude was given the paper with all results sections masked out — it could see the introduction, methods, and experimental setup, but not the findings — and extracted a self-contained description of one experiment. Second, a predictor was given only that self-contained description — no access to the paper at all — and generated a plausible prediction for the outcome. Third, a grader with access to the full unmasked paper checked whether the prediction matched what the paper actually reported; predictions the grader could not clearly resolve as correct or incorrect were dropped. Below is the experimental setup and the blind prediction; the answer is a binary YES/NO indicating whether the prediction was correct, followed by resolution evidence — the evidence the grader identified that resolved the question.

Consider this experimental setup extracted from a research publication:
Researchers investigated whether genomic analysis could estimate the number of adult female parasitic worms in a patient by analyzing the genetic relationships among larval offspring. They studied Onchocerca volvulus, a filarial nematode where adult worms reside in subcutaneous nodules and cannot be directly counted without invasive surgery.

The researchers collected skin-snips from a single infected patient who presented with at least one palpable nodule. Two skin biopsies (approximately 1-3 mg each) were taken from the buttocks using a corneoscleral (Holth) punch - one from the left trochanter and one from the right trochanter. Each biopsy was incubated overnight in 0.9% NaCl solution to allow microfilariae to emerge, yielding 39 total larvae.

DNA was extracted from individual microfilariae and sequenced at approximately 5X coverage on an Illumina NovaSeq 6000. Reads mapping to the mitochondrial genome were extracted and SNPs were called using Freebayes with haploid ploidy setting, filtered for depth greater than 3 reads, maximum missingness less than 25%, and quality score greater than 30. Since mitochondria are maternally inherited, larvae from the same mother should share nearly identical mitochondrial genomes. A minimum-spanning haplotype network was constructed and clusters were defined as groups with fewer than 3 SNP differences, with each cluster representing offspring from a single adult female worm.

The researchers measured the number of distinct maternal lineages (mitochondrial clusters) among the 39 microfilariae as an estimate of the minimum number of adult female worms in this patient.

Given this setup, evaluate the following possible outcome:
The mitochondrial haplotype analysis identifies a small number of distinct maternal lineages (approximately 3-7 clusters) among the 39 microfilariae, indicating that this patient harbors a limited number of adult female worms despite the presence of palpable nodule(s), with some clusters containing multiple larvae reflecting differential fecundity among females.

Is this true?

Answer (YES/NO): YES